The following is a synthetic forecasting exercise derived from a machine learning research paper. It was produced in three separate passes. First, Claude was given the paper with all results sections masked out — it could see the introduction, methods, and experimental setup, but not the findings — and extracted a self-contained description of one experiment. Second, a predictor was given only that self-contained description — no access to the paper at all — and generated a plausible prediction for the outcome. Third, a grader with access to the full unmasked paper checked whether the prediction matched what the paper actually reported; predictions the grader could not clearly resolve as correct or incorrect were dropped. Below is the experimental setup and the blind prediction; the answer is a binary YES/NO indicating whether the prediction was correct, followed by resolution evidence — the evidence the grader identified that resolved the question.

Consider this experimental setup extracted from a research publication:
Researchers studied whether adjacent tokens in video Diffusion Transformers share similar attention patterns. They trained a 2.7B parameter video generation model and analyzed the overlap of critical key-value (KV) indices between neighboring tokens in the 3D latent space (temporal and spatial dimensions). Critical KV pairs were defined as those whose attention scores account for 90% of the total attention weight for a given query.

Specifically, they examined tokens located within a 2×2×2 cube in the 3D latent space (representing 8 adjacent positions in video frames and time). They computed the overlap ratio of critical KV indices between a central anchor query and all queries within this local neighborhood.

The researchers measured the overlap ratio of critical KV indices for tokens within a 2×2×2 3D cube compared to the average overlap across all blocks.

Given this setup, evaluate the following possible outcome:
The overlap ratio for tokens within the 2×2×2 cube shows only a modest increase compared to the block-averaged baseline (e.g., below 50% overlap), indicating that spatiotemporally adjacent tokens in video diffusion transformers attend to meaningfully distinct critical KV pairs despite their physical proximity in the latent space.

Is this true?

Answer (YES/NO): NO